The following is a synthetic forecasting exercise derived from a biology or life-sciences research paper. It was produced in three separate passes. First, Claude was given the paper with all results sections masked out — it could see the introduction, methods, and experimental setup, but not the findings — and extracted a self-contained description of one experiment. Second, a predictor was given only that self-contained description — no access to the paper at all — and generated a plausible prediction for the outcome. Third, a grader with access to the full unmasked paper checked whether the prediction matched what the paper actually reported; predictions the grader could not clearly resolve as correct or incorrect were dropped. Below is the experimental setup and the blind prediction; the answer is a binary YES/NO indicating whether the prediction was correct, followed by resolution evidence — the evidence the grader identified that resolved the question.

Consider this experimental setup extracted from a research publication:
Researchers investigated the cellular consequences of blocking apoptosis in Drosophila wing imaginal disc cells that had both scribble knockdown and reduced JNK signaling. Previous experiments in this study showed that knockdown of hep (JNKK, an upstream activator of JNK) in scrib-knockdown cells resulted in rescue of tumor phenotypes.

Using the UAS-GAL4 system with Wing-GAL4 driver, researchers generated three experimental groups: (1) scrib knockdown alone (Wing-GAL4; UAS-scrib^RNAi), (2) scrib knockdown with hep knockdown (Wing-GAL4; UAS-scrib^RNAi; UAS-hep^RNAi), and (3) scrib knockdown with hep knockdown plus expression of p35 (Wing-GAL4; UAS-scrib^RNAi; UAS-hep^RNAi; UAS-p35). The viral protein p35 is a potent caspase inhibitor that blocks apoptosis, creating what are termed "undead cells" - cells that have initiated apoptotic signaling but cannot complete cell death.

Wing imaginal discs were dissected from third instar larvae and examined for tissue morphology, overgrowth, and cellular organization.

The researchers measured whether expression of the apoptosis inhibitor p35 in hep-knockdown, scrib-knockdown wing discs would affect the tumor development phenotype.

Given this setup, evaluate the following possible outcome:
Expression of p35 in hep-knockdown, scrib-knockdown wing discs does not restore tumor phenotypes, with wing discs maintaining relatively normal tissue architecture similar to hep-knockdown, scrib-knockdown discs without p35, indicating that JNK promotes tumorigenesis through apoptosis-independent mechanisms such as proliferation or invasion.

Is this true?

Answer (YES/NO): NO